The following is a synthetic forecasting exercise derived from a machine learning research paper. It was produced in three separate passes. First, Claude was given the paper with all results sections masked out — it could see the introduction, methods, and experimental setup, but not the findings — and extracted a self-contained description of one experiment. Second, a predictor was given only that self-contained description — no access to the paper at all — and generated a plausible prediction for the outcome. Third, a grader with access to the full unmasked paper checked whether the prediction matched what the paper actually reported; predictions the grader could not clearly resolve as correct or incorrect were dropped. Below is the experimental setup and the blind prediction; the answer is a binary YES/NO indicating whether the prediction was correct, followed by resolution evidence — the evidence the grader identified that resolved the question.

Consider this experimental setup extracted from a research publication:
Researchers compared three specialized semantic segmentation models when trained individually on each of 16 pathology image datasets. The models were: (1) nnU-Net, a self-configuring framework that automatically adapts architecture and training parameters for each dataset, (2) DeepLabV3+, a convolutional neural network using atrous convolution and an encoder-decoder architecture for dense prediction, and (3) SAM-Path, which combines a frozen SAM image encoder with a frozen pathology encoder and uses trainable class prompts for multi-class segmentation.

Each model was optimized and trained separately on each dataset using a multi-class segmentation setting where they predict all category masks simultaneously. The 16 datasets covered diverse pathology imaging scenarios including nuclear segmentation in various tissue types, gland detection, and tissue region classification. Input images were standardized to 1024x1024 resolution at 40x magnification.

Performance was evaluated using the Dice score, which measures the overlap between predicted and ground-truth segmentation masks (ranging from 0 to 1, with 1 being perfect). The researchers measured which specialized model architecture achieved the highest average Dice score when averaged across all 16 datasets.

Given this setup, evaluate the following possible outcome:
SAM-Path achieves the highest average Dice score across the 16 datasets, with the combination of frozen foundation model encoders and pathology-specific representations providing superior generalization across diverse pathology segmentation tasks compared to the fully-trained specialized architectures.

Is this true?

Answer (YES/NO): NO